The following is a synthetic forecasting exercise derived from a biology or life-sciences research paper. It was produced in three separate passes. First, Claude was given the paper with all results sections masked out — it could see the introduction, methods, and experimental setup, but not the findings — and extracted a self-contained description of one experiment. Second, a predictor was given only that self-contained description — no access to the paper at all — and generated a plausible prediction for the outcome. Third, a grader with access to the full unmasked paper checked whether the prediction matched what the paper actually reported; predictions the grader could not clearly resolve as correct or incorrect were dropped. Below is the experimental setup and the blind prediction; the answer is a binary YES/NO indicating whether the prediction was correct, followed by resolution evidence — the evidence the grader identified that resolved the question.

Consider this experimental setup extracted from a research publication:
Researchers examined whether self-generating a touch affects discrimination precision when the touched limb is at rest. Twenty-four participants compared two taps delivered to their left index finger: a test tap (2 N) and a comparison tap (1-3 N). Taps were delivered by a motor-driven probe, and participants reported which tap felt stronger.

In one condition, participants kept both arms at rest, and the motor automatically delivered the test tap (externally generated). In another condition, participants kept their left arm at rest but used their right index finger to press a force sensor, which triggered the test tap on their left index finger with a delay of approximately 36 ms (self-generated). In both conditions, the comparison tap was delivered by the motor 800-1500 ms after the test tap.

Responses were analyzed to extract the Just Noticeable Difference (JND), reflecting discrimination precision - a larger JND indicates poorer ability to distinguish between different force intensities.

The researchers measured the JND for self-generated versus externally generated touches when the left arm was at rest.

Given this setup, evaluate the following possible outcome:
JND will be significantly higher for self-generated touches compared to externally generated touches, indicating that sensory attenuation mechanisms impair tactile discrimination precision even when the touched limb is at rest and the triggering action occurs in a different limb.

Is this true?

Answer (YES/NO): NO